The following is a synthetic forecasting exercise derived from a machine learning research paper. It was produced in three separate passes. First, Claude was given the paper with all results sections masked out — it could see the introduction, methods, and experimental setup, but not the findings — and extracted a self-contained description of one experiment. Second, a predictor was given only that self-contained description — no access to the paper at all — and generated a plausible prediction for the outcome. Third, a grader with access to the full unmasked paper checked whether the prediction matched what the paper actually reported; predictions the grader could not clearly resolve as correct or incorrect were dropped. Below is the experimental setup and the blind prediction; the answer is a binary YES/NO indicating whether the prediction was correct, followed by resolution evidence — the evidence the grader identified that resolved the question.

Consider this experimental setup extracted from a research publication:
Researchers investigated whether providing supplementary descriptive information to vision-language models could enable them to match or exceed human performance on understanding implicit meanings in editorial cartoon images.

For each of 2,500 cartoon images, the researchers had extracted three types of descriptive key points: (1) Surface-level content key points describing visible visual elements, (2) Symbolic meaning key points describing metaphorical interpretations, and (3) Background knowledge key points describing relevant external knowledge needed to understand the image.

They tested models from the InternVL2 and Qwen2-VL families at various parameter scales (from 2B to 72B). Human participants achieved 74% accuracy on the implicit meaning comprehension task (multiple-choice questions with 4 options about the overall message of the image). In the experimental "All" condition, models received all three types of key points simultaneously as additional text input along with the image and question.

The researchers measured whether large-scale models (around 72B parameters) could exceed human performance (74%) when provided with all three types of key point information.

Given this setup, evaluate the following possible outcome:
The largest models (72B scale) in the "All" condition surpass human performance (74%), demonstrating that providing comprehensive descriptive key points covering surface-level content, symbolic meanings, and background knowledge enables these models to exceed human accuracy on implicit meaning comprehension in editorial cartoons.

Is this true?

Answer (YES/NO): YES